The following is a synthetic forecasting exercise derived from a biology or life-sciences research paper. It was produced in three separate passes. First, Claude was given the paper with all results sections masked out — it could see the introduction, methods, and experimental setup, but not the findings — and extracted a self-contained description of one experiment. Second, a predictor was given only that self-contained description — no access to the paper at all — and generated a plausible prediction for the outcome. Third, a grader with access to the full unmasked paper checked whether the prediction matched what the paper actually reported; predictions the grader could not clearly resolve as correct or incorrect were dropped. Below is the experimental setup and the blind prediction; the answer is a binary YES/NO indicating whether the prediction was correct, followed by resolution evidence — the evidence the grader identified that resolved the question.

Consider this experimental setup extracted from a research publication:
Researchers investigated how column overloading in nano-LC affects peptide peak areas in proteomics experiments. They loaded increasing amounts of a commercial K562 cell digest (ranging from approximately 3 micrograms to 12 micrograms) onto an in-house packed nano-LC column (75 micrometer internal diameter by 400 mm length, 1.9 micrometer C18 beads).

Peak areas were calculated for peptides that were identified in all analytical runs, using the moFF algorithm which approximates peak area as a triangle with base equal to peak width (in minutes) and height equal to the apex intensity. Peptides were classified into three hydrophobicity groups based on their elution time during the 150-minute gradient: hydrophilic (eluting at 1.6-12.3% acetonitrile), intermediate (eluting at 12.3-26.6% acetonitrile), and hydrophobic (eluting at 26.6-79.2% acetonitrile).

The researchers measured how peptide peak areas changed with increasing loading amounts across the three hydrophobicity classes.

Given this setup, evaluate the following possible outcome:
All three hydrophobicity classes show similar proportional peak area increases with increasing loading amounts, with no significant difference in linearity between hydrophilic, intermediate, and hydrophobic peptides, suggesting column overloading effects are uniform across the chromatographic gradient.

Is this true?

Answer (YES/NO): NO